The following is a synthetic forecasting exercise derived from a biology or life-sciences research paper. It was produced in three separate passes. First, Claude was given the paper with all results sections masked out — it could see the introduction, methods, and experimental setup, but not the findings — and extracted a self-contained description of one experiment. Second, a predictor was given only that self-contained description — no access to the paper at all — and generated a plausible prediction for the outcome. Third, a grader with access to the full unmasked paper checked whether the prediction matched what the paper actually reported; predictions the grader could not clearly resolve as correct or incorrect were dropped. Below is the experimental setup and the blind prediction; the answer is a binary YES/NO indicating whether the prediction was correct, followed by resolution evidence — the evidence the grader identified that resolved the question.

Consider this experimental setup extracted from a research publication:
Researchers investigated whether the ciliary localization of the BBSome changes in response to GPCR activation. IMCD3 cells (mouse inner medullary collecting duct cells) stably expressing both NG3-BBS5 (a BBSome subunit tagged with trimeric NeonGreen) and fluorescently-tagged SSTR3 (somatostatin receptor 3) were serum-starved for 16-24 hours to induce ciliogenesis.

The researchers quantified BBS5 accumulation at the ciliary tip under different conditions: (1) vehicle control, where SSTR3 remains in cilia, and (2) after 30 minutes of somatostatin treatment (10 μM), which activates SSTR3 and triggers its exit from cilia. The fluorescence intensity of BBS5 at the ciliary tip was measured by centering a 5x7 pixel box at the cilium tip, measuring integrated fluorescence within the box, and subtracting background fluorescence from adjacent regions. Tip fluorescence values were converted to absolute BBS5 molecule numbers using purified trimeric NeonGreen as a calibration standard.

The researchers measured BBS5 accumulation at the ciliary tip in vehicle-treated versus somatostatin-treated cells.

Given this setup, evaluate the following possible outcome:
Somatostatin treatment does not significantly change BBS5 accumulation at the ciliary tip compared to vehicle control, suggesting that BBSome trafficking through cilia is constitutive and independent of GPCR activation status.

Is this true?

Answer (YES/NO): NO